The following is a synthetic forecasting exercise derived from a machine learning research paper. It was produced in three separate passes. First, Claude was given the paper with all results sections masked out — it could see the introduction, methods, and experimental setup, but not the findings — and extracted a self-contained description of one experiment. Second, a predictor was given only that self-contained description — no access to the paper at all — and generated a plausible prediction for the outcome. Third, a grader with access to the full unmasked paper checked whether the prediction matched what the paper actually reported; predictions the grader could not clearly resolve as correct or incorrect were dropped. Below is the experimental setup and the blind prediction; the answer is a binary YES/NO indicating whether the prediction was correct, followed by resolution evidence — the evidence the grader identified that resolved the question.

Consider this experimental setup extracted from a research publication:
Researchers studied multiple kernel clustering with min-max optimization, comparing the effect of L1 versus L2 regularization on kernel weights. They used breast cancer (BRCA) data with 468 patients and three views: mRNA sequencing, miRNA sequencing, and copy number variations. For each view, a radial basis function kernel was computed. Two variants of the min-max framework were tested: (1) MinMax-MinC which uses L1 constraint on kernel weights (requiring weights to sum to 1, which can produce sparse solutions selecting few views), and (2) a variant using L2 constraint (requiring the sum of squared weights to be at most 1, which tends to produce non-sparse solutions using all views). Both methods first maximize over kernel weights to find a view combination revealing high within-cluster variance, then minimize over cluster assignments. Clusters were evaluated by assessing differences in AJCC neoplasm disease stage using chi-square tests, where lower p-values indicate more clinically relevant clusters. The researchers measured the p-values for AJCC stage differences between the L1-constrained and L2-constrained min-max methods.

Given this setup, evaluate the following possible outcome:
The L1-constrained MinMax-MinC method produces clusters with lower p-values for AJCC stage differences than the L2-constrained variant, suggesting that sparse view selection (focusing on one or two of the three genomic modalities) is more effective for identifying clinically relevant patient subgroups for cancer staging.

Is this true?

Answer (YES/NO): NO